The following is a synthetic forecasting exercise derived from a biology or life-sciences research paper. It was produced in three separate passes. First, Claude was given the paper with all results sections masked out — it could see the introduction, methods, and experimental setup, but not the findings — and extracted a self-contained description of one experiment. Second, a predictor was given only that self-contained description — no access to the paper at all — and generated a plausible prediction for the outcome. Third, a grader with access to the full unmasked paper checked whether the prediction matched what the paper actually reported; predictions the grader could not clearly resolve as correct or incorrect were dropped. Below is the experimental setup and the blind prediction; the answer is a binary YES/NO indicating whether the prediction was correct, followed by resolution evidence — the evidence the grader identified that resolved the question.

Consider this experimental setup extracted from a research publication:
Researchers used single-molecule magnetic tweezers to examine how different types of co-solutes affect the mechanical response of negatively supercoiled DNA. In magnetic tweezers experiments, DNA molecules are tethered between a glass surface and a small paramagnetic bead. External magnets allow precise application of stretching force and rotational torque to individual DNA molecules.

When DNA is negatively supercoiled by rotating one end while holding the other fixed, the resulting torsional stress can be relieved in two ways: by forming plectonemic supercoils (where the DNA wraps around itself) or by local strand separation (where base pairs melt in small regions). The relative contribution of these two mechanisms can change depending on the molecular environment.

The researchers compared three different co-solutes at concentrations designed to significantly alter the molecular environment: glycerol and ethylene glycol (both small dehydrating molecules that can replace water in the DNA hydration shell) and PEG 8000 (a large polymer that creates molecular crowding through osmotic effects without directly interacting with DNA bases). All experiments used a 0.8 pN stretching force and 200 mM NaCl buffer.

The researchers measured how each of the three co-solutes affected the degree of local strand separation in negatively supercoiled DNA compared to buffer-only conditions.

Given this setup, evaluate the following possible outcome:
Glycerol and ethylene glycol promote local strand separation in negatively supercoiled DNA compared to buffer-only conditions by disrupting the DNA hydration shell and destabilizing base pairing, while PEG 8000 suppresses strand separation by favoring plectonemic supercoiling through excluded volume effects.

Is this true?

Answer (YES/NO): NO